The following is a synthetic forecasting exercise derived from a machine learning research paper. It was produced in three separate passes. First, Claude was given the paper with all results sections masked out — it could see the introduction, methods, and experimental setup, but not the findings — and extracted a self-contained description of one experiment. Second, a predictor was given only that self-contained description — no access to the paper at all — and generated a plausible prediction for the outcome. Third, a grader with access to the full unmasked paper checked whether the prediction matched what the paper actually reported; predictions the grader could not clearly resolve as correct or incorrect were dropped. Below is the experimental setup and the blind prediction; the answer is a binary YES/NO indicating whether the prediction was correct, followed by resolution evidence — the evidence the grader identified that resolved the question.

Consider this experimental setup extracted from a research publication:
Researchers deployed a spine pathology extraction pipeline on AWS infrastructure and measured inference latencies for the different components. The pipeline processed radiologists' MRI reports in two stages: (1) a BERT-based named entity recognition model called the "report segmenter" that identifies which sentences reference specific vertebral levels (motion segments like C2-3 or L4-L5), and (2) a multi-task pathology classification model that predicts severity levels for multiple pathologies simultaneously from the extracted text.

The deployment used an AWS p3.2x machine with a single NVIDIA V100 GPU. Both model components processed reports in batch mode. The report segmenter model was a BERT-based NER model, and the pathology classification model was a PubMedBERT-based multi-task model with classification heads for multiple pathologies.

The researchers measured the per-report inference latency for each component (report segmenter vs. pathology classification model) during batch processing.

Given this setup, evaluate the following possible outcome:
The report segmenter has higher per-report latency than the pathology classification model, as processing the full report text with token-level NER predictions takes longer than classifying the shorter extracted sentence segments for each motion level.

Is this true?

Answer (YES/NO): NO